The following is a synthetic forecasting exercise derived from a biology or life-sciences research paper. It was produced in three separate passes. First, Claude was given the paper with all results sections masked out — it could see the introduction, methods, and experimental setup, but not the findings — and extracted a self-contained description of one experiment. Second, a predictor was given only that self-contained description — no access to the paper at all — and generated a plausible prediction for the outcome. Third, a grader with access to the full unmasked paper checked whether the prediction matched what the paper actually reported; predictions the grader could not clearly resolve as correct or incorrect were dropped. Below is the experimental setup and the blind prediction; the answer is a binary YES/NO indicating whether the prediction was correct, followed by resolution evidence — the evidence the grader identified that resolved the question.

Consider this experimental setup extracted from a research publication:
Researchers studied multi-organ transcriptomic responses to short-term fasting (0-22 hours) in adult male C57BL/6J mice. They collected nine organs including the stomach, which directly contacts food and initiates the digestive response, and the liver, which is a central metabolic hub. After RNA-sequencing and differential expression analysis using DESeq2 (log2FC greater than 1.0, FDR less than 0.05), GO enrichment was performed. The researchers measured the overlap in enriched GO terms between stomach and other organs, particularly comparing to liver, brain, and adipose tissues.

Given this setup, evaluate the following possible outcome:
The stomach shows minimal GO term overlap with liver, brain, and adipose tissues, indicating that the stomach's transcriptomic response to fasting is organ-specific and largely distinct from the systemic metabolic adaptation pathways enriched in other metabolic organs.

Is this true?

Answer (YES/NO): YES